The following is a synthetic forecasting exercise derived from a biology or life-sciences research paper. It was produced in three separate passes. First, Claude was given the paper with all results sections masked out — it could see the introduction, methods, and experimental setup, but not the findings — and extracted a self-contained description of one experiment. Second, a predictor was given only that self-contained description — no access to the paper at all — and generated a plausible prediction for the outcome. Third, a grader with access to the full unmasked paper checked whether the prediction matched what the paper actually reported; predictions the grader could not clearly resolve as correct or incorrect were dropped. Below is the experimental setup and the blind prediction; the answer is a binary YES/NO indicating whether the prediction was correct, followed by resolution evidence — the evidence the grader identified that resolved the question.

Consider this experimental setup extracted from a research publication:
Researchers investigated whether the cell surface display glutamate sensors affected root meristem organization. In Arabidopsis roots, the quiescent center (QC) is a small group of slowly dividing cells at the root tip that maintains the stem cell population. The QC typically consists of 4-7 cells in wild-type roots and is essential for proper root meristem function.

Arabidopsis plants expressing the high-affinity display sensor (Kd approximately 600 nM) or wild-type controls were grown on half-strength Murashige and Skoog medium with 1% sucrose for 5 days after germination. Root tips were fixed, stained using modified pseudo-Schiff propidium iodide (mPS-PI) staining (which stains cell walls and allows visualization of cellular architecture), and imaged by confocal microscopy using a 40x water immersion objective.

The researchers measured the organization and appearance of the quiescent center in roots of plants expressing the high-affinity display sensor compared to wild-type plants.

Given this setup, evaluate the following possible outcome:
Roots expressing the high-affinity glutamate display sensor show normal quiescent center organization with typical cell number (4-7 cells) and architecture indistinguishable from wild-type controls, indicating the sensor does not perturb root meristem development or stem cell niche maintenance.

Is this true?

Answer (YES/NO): NO